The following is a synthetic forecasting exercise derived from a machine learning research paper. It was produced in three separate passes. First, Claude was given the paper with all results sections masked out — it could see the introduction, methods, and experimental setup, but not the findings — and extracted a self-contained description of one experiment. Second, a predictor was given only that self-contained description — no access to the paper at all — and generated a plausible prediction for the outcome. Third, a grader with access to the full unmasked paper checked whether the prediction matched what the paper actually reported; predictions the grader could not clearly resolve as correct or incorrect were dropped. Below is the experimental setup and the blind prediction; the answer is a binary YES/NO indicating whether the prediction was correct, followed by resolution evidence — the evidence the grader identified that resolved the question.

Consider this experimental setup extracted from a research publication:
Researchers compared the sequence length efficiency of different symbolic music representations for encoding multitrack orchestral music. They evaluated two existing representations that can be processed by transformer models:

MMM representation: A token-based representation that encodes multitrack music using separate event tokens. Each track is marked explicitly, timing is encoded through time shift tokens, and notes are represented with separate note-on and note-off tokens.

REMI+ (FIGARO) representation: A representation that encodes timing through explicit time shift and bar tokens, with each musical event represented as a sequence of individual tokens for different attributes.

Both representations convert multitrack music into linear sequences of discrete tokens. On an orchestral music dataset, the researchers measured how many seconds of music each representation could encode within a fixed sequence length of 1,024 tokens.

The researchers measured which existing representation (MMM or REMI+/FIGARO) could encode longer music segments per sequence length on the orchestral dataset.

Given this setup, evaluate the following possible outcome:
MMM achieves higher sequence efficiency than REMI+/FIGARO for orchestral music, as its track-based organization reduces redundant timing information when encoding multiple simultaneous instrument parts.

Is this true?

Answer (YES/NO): YES